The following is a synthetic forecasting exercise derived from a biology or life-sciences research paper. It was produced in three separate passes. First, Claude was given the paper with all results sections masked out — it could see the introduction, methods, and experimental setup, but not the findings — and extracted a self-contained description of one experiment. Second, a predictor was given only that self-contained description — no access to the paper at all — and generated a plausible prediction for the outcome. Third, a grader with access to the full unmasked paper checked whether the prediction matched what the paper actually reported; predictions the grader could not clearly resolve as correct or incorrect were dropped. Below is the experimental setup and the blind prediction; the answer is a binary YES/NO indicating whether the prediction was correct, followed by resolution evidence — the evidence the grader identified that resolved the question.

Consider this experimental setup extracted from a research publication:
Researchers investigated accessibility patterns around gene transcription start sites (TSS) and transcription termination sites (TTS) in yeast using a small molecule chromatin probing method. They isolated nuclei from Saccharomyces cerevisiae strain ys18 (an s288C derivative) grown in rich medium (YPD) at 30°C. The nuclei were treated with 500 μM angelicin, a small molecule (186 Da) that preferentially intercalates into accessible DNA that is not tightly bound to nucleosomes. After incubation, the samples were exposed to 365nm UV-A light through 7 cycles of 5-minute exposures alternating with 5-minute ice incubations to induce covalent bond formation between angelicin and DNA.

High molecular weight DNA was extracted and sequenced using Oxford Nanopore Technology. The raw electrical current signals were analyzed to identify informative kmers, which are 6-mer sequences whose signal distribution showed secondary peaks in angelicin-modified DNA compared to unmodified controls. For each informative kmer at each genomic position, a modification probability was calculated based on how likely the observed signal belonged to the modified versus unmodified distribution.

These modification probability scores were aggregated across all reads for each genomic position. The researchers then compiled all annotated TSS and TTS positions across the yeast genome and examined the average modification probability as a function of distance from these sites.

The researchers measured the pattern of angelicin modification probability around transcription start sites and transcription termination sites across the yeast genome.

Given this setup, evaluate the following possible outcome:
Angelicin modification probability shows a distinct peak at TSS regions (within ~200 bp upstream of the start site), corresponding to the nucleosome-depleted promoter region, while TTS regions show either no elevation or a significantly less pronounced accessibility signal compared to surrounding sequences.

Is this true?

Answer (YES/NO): NO